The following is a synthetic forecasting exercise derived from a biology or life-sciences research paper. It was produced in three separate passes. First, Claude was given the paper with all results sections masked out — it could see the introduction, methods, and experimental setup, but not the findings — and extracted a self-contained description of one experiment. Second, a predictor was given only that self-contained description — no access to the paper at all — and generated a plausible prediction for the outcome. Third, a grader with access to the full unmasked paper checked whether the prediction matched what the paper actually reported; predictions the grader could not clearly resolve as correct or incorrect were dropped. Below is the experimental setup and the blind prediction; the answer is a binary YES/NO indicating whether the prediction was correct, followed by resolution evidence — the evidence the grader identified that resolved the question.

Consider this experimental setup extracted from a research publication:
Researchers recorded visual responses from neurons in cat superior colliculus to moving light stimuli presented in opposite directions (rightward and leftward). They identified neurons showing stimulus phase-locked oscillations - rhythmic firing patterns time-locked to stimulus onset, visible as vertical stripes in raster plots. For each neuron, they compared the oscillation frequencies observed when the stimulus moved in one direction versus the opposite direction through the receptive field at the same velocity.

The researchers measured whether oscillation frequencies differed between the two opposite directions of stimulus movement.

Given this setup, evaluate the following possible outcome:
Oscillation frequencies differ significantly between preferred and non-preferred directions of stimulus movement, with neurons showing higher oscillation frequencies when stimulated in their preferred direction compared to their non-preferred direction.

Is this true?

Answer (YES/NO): NO